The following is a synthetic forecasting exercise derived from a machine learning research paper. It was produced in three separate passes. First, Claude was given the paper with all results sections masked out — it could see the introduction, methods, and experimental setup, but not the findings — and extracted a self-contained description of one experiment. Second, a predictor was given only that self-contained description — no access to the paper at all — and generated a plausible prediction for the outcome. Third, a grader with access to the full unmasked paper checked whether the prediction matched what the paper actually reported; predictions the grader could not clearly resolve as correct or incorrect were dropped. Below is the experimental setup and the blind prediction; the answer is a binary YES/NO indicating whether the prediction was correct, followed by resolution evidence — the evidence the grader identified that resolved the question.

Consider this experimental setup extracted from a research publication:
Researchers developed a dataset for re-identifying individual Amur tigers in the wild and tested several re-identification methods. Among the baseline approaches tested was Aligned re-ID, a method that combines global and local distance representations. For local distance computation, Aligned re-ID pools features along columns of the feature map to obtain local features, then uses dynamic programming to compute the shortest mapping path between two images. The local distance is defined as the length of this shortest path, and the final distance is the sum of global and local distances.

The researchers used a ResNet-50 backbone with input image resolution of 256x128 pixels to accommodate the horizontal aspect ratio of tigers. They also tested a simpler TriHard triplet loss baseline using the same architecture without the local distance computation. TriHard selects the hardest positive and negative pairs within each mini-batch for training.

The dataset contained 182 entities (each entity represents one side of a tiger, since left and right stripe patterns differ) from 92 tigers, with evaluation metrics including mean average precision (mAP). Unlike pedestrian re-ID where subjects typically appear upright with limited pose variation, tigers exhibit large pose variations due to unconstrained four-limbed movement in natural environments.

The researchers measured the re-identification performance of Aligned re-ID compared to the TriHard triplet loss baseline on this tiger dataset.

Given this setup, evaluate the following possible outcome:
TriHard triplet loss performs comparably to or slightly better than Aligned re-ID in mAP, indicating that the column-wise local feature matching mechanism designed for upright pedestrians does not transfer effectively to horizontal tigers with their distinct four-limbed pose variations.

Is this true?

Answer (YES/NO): YES